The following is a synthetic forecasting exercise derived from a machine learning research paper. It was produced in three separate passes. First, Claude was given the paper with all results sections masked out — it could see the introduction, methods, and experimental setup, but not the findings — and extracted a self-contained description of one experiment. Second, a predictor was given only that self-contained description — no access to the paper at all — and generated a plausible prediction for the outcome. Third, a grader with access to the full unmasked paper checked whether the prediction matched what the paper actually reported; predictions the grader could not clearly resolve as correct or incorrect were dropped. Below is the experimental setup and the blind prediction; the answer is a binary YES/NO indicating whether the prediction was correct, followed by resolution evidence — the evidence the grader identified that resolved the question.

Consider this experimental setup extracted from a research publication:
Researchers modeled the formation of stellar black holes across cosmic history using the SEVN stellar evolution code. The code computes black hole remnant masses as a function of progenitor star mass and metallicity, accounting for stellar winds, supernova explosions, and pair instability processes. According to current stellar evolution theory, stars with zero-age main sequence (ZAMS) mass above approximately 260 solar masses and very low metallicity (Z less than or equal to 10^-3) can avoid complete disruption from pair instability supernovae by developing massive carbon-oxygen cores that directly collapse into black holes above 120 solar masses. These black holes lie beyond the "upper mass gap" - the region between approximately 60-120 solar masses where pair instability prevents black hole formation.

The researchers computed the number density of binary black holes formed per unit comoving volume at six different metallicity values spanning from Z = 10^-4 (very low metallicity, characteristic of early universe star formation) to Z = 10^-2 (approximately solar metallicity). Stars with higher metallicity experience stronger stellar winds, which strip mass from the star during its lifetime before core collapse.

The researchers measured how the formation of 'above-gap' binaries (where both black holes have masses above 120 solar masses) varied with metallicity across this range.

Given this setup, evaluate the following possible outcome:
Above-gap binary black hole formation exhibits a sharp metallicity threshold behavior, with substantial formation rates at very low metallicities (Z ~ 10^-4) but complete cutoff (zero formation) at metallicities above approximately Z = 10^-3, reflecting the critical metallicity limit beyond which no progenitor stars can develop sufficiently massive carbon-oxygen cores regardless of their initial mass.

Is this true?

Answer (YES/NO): YES